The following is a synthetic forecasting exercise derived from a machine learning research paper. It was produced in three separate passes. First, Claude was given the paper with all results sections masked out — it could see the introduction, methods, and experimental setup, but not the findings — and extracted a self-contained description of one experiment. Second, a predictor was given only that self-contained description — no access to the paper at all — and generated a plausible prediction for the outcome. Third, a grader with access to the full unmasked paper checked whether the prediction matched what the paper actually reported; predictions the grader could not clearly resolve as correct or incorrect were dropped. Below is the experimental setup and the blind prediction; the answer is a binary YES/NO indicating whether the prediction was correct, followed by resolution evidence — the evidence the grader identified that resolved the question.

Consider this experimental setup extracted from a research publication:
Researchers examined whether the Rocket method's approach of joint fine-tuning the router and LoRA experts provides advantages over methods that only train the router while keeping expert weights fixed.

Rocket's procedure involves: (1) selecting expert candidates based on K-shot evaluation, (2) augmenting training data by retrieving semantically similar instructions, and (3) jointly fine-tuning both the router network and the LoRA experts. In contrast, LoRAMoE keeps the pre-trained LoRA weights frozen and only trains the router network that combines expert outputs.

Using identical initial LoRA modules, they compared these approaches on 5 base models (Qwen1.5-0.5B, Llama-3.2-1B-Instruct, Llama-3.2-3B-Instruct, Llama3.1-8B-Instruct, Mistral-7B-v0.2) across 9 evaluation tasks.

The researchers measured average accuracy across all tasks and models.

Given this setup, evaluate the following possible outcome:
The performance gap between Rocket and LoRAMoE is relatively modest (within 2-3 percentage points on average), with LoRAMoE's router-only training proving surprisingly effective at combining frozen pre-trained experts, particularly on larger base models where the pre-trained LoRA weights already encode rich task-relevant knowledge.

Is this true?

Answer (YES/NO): NO